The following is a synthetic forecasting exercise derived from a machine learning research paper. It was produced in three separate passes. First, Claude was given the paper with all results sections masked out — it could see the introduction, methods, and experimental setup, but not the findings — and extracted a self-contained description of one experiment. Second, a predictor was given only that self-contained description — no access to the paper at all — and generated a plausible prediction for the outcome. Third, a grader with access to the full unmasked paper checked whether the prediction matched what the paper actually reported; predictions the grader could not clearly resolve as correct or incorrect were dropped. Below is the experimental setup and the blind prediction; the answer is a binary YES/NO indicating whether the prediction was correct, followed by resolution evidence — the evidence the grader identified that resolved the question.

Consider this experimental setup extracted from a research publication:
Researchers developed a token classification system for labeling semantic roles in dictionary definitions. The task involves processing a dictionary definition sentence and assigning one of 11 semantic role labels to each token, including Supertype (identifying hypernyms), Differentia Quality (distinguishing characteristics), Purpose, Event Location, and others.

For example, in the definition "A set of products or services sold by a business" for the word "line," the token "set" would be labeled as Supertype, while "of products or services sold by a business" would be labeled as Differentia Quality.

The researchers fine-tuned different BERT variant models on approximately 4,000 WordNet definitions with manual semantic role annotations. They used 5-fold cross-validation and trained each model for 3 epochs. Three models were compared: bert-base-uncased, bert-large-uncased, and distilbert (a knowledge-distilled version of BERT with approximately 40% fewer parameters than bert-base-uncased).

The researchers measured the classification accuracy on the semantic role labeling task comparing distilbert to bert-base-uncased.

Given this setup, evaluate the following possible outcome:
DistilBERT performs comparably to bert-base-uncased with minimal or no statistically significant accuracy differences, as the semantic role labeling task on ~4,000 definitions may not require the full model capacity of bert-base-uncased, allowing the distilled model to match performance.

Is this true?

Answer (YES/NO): YES